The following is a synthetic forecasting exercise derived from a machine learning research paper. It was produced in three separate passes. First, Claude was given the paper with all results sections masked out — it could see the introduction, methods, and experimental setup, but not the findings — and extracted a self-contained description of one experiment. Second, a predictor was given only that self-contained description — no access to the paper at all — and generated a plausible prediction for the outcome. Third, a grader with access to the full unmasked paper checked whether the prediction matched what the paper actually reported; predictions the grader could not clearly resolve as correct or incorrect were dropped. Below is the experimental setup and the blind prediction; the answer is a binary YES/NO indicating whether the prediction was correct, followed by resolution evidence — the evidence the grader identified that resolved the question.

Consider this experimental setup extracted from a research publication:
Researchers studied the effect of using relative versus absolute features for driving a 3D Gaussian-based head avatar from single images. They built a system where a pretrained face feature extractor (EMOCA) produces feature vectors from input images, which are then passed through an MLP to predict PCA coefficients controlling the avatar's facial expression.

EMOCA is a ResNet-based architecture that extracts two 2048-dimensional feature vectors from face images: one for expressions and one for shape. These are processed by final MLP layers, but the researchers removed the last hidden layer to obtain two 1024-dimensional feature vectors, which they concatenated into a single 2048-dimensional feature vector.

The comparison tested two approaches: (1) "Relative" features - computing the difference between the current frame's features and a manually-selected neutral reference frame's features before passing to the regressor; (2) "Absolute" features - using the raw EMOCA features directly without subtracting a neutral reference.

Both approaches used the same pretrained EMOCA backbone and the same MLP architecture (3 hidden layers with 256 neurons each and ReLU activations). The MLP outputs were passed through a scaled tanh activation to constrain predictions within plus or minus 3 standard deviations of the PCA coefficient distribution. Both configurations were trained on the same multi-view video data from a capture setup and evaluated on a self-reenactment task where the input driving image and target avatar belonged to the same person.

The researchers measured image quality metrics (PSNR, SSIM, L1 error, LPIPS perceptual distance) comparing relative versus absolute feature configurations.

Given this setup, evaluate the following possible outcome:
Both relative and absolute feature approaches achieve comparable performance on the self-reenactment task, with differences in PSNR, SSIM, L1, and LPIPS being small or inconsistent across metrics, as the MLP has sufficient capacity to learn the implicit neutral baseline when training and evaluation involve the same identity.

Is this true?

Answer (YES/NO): YES